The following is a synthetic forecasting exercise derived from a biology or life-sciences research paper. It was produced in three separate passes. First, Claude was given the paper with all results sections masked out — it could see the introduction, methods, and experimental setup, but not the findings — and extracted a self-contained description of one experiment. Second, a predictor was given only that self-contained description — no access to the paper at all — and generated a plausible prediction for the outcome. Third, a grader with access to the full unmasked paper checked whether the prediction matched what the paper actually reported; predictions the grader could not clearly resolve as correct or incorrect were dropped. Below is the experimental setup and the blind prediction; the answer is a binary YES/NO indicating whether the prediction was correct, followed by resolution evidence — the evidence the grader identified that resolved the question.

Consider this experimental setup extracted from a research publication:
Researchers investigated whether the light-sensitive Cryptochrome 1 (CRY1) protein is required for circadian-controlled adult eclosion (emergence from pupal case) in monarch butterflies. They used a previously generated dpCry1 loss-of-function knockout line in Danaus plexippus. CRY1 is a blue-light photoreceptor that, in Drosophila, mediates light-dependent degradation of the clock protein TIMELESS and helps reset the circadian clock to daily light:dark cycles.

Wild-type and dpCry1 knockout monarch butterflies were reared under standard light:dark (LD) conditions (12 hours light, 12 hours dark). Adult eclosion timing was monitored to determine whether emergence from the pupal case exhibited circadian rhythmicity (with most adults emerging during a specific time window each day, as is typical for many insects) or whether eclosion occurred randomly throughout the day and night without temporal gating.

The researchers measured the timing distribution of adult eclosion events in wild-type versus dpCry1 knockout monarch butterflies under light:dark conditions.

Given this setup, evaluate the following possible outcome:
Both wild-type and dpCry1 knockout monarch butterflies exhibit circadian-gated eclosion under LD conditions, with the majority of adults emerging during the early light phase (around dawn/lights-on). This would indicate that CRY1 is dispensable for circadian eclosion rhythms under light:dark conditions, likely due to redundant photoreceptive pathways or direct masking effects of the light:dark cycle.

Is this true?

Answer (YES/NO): NO